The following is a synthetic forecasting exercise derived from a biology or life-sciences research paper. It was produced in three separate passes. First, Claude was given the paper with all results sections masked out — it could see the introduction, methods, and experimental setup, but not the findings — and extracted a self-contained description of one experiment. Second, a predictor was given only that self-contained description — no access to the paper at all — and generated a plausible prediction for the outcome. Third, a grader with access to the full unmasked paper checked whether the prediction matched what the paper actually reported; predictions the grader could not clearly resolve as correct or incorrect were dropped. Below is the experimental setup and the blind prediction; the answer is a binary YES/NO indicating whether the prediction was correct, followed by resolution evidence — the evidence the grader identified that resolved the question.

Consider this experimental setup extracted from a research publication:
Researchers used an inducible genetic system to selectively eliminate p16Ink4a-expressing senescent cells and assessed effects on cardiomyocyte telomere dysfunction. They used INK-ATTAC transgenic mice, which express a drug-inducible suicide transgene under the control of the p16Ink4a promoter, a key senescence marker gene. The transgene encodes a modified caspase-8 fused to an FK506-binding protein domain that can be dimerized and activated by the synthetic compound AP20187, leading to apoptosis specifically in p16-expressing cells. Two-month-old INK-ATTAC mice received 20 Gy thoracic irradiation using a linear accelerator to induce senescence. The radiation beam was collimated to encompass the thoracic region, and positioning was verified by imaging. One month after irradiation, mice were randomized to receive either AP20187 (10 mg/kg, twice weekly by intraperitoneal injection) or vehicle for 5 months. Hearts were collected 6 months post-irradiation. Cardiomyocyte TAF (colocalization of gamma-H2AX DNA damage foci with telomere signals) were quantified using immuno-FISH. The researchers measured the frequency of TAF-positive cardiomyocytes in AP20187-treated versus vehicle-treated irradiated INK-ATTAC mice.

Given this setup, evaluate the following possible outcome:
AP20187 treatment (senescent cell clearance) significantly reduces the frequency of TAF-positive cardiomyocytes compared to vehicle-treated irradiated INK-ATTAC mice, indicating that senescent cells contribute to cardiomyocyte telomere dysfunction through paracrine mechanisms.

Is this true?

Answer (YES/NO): NO